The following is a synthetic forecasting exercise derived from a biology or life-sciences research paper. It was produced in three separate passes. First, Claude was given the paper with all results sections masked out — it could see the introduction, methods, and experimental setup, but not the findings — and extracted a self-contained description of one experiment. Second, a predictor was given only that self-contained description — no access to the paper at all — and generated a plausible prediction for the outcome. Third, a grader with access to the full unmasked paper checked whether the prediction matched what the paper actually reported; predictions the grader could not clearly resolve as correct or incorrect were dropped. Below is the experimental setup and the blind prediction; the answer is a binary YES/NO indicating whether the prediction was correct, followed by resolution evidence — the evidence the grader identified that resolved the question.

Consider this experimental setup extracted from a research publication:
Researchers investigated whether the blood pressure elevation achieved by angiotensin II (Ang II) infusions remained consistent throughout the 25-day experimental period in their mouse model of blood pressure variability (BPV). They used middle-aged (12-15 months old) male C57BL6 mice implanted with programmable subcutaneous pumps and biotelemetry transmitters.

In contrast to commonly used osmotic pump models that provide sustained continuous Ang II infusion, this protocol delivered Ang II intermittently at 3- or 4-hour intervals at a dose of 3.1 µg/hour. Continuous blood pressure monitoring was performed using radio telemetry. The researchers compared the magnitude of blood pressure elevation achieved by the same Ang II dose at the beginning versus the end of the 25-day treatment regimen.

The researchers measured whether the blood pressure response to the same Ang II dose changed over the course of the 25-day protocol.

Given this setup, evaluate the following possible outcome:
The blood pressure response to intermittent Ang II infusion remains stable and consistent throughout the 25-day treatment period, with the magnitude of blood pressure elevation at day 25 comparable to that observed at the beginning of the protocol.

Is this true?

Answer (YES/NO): YES